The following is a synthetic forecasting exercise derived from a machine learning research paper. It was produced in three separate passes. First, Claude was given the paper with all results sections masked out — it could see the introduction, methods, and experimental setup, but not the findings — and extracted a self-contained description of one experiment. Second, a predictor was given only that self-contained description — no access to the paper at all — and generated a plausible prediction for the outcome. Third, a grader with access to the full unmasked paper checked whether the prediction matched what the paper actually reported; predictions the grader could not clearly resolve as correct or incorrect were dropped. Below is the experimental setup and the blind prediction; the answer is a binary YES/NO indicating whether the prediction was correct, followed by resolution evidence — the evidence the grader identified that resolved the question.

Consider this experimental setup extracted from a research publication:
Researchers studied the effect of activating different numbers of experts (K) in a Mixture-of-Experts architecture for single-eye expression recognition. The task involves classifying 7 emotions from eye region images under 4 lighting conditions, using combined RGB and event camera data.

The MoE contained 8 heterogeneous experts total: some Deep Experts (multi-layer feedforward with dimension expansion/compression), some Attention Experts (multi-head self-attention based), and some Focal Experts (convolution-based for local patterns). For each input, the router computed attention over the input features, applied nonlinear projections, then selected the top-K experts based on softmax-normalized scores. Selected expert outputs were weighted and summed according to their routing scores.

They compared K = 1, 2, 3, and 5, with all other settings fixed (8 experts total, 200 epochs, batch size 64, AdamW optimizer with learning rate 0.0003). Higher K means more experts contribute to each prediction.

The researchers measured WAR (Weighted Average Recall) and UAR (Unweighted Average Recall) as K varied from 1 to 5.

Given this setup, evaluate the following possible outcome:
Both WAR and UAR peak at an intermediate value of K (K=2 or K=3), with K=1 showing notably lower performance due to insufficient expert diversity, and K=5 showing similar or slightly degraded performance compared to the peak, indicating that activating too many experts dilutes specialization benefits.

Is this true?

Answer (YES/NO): YES